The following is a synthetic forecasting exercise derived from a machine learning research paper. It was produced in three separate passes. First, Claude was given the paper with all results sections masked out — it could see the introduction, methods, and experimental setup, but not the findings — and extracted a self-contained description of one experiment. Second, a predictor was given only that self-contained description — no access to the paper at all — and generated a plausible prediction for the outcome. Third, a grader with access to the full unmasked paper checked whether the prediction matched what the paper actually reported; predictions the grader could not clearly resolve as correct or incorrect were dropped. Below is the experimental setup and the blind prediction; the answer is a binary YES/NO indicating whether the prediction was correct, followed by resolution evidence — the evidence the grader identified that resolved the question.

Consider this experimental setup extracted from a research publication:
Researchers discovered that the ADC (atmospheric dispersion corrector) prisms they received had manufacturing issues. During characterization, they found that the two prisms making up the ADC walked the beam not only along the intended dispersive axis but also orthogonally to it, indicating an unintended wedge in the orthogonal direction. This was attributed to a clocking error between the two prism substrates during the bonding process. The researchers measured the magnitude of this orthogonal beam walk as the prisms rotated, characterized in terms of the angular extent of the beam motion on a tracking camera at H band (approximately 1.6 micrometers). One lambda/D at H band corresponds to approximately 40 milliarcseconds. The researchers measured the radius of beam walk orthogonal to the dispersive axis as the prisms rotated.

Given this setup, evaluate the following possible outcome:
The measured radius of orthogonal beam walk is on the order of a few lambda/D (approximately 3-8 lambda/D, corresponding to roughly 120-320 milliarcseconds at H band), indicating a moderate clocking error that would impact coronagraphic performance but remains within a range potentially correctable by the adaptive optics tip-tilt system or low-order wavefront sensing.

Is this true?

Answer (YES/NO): NO